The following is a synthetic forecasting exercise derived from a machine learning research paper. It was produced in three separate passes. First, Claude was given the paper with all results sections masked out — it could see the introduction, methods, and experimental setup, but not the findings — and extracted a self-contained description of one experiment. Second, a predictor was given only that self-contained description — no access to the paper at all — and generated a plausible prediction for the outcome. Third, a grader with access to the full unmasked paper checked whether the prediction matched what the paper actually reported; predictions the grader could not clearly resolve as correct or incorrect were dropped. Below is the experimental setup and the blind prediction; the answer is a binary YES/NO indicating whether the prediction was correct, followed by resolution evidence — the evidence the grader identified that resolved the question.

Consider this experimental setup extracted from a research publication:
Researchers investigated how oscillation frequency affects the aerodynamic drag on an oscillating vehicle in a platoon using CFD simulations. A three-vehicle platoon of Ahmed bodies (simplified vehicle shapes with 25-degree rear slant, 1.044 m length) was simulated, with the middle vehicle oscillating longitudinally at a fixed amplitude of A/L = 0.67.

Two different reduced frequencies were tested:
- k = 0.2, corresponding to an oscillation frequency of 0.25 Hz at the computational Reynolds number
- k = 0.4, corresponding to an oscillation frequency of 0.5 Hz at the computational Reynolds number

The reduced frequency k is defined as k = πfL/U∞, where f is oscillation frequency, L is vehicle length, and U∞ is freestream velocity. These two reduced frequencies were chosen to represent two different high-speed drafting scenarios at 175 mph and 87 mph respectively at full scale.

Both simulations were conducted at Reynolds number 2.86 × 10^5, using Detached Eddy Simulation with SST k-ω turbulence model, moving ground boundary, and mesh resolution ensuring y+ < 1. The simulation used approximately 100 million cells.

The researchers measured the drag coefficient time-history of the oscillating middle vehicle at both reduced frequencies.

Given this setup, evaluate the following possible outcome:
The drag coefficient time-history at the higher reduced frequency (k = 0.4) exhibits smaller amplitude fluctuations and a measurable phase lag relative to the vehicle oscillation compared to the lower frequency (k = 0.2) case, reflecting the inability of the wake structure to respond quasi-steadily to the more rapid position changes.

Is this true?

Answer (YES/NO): NO